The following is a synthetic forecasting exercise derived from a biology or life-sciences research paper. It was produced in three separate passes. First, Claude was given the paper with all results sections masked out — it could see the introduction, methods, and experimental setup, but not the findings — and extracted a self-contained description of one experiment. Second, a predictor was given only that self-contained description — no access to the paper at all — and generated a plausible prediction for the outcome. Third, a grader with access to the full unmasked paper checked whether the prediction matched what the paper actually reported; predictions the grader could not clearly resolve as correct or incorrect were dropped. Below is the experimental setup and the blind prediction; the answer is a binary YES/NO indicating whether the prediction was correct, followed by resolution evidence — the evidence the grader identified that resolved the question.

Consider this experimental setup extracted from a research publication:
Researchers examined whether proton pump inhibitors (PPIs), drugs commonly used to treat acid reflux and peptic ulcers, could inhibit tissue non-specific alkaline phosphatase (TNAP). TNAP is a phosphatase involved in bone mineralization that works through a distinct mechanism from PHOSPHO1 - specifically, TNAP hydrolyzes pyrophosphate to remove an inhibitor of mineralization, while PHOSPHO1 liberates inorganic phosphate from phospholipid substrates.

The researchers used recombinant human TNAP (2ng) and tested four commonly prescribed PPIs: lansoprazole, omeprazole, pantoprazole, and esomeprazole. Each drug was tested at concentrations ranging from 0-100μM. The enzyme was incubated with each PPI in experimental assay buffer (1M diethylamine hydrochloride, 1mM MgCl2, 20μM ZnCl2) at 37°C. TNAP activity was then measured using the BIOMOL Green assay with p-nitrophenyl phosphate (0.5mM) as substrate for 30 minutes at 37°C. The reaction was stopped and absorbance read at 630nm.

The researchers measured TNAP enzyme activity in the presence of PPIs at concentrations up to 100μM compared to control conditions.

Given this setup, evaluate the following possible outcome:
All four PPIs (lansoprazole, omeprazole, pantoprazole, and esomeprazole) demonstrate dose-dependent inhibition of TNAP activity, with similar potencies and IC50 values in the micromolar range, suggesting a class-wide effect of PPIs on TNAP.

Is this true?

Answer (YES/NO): NO